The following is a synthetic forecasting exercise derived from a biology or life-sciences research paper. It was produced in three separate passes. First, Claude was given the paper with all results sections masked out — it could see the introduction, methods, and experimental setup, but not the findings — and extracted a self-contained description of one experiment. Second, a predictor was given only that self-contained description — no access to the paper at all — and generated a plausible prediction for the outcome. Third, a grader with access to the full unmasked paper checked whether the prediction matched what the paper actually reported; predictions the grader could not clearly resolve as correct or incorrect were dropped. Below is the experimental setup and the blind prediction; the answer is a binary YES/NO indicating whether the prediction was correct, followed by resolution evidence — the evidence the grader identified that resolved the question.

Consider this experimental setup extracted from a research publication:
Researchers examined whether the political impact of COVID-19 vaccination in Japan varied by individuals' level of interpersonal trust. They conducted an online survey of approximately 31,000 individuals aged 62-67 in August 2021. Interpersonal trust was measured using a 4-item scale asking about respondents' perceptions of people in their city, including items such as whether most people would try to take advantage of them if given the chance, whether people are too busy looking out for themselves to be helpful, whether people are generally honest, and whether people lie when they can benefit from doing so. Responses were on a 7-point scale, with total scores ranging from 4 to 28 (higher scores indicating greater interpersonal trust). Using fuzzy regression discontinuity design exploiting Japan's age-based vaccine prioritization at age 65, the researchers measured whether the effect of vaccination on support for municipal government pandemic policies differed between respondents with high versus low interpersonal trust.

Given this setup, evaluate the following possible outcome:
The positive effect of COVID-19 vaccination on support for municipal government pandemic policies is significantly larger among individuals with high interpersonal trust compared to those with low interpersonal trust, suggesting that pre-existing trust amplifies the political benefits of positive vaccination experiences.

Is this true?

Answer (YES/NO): YES